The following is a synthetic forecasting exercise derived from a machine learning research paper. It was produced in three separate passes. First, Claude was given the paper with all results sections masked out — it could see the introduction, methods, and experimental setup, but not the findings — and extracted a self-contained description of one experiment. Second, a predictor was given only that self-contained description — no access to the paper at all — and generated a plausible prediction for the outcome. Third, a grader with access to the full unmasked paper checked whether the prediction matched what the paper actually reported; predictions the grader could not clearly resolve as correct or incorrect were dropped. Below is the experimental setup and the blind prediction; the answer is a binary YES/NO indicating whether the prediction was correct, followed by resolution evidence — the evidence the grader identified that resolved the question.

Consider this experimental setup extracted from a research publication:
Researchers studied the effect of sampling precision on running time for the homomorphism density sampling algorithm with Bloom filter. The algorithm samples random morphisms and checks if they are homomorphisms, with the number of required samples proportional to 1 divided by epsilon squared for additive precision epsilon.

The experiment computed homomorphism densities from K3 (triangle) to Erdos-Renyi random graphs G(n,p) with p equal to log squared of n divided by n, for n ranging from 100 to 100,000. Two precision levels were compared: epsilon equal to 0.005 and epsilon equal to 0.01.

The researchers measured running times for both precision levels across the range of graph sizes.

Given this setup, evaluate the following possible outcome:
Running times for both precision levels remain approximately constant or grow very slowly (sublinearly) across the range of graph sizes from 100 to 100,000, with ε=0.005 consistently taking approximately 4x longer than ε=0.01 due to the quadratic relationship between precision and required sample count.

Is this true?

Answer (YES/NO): NO